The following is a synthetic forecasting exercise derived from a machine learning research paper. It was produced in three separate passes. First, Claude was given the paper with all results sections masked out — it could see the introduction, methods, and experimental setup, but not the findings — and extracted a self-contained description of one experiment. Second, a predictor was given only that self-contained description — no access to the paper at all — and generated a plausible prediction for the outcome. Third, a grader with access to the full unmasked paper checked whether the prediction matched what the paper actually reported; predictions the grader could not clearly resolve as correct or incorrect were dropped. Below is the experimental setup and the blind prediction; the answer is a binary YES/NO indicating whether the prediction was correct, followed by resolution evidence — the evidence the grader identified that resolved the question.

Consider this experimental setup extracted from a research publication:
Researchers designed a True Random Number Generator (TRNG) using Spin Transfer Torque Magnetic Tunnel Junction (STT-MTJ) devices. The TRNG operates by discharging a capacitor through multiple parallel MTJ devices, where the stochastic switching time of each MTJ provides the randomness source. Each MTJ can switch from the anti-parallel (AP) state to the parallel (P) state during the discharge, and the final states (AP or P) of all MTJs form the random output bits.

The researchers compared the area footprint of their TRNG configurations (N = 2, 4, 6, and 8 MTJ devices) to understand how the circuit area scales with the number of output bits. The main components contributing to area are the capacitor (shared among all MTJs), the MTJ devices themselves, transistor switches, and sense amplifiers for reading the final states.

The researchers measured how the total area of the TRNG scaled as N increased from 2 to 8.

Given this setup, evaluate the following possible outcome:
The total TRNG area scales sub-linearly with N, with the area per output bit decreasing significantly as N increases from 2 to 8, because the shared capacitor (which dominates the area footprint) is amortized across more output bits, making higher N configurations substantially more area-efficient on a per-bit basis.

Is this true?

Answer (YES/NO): NO